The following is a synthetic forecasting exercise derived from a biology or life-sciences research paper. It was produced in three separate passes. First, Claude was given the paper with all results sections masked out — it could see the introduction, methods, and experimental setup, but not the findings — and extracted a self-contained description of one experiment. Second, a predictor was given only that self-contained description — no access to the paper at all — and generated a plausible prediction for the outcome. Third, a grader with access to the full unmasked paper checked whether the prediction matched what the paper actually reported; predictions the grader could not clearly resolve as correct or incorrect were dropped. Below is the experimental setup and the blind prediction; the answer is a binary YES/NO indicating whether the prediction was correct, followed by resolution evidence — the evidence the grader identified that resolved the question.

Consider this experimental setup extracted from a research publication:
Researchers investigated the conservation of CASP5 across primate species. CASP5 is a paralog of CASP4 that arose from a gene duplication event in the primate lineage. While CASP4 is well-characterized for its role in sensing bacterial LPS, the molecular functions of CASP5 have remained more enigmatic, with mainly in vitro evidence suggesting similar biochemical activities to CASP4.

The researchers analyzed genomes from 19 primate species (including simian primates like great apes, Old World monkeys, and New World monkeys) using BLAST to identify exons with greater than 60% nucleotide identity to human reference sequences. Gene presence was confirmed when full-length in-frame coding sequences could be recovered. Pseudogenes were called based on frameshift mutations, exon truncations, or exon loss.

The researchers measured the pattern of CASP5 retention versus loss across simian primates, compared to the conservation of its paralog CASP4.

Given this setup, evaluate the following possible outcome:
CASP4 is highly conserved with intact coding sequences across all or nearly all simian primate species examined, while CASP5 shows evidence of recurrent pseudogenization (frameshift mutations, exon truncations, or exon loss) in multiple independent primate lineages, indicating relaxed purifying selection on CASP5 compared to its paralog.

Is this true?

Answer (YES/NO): YES